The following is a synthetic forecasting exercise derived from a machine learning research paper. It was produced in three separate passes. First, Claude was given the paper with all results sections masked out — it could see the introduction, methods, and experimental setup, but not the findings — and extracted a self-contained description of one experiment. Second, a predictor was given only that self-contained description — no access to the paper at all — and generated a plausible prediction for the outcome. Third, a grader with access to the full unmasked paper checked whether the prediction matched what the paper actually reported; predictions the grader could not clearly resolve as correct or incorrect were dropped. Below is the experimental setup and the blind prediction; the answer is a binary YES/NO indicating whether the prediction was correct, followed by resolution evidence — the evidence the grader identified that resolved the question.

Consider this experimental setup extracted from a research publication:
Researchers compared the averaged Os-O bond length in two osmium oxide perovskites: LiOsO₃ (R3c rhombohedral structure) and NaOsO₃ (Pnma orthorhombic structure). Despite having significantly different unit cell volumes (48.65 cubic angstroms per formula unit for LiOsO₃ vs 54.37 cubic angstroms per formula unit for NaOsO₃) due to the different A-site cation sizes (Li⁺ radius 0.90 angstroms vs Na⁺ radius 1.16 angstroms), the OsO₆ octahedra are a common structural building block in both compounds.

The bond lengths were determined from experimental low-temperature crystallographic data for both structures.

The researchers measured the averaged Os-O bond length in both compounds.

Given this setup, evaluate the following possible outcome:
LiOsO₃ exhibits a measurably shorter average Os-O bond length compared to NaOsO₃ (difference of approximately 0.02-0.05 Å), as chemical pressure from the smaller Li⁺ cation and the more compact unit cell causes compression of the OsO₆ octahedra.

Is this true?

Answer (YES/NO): NO